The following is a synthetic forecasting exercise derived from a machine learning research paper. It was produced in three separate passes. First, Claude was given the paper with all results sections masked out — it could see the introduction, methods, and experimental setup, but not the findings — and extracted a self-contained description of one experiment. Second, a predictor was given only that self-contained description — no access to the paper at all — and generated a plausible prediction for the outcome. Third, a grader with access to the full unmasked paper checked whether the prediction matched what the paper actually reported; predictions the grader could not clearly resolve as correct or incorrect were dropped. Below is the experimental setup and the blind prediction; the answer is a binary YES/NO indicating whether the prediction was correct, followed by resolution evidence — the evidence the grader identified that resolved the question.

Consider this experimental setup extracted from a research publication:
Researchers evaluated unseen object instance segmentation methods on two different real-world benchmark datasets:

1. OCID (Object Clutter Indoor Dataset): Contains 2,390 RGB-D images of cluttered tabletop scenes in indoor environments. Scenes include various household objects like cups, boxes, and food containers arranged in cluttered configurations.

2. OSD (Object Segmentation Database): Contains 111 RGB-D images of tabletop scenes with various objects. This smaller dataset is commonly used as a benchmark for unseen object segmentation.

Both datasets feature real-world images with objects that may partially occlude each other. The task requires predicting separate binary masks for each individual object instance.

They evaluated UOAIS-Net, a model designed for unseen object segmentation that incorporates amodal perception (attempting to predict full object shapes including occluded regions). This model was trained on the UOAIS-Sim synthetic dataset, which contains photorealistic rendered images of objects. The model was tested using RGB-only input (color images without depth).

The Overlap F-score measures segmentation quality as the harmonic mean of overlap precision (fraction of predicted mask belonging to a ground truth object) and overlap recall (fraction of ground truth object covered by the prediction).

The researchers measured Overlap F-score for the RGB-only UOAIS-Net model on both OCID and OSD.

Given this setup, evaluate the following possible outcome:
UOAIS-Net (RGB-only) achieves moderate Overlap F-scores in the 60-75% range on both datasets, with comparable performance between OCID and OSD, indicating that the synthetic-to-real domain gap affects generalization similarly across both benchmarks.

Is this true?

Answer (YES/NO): NO